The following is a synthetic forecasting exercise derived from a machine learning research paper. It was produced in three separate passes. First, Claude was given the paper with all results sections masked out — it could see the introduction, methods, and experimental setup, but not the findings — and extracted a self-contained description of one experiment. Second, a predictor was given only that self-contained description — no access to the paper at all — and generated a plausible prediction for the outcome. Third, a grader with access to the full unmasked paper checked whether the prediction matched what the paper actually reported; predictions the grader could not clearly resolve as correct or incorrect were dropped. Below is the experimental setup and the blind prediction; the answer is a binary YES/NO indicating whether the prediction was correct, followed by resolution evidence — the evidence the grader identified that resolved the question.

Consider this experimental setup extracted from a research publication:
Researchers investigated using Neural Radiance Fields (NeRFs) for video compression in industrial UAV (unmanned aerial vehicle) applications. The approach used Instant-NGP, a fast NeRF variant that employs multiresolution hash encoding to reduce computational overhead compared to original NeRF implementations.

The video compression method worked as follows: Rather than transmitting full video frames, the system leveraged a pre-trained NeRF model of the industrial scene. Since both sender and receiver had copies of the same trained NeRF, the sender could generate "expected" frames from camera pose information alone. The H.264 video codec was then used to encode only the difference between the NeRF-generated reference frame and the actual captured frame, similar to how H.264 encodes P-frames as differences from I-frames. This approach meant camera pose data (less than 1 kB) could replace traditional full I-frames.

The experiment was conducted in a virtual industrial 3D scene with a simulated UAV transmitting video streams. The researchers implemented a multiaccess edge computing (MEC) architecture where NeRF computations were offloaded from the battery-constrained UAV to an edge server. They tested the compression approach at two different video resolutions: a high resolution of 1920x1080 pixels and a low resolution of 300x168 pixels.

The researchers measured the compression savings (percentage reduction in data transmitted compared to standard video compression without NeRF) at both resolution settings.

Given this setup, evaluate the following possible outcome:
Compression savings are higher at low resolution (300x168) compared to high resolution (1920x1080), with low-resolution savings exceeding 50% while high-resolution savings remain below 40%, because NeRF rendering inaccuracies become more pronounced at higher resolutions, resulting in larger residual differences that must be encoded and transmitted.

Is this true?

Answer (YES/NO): NO